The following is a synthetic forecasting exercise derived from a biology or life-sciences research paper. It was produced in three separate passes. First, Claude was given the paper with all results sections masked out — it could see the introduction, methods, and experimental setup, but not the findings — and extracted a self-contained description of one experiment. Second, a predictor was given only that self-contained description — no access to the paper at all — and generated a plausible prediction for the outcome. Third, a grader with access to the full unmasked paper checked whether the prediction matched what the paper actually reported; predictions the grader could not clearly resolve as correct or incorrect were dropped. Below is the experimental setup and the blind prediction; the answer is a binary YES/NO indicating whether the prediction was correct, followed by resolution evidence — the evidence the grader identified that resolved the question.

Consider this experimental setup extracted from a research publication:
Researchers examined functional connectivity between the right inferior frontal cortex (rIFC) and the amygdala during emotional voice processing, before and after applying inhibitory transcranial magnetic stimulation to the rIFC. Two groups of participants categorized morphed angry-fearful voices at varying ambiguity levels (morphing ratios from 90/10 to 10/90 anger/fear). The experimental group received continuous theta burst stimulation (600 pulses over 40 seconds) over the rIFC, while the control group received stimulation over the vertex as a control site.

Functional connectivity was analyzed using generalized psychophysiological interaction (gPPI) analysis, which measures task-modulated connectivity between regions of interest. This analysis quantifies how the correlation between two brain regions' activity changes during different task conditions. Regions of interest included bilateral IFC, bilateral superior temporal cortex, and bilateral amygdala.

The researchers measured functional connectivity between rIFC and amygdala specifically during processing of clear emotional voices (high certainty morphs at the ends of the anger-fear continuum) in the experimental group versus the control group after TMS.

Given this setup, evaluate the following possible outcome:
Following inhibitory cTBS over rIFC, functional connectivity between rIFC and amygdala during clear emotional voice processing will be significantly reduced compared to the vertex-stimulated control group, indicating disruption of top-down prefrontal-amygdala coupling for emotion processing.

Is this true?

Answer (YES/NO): NO